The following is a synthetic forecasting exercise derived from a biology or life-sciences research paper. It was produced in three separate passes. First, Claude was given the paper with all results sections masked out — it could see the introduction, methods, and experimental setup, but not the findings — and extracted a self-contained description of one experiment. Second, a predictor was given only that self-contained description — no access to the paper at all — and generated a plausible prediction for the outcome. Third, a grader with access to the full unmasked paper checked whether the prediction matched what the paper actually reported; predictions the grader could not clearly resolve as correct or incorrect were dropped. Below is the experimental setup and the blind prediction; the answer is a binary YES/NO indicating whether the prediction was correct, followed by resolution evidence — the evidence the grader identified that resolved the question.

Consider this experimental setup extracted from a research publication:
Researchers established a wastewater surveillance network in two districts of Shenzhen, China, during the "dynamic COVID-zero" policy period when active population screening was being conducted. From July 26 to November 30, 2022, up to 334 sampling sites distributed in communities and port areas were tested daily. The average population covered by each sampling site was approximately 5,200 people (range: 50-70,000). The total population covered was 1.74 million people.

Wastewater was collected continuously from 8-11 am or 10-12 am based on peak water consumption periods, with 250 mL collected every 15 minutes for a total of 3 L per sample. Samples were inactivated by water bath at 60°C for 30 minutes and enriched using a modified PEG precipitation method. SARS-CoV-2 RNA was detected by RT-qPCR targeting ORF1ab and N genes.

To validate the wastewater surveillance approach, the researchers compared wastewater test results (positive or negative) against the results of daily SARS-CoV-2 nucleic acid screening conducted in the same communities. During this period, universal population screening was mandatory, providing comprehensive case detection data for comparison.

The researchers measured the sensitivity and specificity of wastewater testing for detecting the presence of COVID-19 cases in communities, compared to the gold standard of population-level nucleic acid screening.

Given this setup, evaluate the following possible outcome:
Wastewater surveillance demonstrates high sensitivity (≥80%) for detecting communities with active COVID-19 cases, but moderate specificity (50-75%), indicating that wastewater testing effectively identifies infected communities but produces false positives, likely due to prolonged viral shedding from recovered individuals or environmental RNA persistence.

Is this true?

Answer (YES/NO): NO